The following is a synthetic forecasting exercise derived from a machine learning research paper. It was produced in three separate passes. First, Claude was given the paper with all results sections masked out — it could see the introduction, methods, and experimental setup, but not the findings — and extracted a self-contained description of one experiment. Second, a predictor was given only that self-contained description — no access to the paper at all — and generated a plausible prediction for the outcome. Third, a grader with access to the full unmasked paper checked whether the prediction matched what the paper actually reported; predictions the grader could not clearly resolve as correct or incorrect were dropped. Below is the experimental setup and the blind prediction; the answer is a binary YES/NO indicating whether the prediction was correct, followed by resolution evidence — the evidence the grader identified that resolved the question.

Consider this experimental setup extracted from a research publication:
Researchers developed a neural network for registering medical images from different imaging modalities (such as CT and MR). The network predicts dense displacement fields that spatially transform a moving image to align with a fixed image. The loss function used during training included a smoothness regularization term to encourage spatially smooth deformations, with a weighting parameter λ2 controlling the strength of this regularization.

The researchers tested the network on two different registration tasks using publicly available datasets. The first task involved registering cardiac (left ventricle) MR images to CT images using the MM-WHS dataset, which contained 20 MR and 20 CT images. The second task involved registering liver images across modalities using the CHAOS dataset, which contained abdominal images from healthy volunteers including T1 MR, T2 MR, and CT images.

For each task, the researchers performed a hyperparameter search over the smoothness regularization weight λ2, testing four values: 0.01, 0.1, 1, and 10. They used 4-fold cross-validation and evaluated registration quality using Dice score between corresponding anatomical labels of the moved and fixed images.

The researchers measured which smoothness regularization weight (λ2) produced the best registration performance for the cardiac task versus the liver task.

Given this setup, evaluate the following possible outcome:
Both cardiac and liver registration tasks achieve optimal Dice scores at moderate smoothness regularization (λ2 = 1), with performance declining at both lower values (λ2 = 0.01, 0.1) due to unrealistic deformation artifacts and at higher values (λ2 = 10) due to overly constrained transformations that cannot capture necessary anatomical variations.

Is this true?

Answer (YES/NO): NO